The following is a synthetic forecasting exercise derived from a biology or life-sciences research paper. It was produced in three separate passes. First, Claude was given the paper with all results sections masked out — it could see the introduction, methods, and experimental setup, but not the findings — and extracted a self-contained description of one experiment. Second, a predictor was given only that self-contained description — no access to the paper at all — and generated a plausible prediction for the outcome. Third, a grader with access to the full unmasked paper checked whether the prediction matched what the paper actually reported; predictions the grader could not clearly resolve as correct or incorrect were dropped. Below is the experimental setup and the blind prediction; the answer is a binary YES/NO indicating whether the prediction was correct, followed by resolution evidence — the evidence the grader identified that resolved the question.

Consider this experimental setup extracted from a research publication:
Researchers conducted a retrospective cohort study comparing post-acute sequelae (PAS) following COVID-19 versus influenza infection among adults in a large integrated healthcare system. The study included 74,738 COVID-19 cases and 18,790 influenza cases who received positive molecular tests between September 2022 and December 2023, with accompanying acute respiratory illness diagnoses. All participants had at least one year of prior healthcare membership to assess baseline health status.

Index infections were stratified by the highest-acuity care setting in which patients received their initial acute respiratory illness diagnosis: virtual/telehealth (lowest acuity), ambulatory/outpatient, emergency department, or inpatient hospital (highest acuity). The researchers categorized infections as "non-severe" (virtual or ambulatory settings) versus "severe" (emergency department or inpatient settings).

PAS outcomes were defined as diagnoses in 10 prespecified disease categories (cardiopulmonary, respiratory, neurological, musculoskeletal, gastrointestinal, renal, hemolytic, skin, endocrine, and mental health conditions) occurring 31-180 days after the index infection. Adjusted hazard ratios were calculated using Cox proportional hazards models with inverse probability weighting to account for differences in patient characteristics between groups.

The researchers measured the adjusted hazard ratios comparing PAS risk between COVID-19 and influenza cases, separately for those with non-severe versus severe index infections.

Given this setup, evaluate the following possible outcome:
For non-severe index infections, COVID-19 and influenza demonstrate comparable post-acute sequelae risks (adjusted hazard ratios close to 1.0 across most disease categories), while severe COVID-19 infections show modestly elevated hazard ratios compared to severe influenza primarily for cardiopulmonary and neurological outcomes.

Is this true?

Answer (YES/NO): NO